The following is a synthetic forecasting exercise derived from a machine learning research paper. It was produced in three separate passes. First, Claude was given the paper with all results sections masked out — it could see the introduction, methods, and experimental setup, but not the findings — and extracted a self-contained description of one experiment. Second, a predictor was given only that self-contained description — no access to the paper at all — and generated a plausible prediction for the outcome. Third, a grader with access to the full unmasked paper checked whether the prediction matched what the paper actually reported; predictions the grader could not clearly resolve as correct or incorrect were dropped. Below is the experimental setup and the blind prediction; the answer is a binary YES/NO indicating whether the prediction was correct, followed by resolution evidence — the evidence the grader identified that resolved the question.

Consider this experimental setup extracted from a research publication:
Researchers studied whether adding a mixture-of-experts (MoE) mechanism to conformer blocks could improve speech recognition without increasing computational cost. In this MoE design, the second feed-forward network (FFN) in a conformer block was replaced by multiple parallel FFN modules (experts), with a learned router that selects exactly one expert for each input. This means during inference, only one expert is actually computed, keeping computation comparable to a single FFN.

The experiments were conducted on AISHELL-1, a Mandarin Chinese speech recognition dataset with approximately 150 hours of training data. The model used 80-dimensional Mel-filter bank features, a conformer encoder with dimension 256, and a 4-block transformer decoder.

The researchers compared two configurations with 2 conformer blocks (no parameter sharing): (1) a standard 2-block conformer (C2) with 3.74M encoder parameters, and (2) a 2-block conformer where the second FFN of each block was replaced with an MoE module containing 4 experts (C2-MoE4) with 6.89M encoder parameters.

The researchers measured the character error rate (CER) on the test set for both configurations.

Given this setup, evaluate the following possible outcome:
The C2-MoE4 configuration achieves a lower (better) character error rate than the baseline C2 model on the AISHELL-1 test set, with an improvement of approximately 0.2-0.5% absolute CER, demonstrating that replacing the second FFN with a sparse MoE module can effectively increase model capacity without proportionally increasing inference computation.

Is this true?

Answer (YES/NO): YES